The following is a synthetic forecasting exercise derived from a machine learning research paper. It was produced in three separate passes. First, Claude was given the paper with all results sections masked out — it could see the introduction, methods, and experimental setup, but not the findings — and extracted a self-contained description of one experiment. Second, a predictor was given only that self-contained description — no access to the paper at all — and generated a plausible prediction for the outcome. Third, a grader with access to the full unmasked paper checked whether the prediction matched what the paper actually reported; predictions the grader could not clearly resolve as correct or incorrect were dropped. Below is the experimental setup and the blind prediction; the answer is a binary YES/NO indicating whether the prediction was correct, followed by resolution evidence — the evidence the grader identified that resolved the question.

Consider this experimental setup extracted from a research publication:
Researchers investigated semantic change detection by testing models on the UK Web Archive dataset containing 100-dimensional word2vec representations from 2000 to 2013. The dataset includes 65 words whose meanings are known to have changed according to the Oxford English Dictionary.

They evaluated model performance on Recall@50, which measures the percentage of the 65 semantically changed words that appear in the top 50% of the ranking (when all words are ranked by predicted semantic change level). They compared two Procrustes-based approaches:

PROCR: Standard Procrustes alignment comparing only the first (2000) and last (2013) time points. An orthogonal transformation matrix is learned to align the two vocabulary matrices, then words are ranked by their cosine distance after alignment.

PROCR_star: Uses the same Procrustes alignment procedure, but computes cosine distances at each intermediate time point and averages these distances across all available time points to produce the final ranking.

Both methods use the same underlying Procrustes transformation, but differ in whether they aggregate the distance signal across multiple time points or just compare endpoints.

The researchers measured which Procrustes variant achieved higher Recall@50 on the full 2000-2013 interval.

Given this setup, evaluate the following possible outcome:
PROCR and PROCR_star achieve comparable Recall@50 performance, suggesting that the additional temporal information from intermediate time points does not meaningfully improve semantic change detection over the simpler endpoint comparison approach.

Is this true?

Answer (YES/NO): NO